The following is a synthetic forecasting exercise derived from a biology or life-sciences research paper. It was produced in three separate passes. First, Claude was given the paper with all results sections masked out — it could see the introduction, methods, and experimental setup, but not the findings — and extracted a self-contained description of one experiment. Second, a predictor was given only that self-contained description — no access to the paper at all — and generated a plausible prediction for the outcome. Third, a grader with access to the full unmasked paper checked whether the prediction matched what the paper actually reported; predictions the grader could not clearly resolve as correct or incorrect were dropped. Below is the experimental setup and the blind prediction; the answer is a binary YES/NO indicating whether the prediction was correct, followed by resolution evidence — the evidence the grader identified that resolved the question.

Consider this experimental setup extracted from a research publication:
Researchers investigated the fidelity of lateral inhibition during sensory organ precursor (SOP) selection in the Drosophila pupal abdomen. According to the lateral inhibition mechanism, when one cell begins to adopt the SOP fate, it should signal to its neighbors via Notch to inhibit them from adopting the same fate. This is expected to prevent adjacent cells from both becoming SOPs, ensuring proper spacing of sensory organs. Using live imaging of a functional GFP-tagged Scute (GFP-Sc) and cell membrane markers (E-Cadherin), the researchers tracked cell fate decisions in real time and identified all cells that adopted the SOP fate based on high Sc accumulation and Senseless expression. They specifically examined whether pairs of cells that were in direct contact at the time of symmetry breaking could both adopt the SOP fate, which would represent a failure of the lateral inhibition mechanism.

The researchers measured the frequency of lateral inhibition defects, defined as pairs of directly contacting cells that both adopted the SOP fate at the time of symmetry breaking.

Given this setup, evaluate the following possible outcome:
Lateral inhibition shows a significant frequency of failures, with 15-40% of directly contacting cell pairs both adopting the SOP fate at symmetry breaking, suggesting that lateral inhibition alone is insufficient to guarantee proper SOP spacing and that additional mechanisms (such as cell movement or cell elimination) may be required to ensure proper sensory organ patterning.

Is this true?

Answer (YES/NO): NO